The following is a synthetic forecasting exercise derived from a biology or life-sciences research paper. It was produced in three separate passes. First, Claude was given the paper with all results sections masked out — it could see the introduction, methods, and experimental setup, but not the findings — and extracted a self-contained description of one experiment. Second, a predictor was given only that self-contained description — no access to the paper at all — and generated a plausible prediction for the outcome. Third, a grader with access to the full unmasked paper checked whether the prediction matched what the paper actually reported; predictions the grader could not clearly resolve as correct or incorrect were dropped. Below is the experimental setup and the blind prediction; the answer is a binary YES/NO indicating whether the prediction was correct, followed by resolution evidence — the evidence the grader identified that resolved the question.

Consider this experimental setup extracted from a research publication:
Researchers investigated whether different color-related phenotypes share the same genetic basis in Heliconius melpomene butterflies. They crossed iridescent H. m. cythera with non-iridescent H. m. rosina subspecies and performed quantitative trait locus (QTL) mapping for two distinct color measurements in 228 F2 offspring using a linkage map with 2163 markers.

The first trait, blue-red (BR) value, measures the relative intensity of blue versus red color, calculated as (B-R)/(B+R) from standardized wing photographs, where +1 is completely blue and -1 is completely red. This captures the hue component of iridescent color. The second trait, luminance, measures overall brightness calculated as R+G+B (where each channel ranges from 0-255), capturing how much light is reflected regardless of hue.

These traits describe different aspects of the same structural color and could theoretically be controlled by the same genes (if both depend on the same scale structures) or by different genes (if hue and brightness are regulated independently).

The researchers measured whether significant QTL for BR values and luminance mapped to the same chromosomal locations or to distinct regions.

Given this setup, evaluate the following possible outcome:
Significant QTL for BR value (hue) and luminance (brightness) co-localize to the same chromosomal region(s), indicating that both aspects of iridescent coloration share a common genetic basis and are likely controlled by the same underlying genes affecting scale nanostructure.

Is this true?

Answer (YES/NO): YES